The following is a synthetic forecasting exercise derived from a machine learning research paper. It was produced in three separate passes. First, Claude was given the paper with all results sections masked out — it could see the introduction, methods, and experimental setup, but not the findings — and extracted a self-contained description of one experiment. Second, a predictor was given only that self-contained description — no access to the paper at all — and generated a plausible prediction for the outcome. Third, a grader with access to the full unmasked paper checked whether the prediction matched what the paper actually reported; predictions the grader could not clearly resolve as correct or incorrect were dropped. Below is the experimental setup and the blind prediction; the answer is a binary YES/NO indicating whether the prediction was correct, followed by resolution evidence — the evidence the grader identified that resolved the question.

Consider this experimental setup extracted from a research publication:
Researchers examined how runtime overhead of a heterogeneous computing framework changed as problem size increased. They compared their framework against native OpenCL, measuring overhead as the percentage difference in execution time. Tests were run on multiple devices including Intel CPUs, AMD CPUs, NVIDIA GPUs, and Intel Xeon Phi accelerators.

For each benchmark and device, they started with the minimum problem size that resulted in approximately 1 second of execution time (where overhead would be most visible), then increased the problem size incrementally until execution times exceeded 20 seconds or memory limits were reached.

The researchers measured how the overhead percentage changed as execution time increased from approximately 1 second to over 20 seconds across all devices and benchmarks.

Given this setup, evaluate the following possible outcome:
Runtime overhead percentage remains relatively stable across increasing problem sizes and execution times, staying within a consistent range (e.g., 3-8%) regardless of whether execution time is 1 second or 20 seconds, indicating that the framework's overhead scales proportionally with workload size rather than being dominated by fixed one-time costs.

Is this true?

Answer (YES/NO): NO